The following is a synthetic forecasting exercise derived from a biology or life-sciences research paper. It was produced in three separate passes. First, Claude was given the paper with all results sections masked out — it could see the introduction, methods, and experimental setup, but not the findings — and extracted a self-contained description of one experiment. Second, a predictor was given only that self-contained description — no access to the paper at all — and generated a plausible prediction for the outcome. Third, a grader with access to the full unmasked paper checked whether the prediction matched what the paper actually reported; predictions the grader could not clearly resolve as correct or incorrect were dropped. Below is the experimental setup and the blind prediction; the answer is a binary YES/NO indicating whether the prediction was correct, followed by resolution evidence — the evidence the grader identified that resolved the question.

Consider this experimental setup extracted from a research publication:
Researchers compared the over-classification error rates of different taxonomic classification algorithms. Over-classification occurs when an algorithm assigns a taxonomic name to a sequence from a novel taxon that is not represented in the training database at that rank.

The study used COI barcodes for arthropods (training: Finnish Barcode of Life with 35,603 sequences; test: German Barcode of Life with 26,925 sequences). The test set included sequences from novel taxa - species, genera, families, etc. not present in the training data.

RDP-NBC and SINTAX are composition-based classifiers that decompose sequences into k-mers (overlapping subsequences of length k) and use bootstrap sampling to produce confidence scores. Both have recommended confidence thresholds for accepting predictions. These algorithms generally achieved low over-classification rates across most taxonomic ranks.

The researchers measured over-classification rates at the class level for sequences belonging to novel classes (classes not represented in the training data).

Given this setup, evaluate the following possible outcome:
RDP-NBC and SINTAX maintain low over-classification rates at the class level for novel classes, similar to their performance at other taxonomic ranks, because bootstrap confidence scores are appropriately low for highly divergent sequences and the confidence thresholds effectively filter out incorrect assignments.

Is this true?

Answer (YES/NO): NO